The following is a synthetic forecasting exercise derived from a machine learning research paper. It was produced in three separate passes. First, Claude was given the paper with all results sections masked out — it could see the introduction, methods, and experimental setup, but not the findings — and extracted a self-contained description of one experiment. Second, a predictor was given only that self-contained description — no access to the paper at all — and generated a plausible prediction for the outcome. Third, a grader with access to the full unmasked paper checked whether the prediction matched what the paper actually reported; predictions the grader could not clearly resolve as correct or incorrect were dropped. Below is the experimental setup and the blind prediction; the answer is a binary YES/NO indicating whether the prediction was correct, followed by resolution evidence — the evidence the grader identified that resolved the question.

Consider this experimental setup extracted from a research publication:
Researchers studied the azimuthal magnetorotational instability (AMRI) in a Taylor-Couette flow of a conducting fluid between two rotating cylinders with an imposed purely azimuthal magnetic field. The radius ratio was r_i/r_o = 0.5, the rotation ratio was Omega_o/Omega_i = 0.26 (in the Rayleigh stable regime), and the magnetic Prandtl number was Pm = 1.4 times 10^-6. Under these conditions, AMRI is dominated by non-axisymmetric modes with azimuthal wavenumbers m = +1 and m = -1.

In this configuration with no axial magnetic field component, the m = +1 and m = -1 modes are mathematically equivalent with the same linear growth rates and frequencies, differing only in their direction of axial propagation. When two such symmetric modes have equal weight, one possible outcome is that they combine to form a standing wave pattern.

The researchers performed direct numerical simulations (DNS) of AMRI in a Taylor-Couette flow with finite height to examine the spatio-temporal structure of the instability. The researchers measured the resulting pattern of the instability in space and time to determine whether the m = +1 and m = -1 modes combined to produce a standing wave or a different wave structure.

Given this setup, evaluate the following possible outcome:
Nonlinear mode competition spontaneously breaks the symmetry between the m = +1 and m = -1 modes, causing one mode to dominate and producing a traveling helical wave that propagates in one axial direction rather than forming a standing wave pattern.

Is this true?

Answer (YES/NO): NO